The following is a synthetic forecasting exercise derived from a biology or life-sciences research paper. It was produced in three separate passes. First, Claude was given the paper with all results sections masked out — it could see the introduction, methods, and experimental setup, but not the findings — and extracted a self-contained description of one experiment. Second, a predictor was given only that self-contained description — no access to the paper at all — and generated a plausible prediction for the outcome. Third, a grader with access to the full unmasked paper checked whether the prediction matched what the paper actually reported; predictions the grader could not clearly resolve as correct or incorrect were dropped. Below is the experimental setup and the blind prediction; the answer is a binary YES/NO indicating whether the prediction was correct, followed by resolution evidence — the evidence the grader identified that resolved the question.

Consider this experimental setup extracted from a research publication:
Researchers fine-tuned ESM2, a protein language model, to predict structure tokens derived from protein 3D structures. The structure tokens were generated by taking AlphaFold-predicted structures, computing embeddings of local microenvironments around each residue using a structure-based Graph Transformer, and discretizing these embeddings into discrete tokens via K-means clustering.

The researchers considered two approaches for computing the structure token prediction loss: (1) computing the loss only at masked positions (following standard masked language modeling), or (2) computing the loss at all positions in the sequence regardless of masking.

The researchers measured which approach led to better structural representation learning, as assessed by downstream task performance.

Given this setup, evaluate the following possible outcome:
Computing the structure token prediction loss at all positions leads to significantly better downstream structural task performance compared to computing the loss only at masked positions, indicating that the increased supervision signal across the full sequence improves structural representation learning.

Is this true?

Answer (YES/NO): YES